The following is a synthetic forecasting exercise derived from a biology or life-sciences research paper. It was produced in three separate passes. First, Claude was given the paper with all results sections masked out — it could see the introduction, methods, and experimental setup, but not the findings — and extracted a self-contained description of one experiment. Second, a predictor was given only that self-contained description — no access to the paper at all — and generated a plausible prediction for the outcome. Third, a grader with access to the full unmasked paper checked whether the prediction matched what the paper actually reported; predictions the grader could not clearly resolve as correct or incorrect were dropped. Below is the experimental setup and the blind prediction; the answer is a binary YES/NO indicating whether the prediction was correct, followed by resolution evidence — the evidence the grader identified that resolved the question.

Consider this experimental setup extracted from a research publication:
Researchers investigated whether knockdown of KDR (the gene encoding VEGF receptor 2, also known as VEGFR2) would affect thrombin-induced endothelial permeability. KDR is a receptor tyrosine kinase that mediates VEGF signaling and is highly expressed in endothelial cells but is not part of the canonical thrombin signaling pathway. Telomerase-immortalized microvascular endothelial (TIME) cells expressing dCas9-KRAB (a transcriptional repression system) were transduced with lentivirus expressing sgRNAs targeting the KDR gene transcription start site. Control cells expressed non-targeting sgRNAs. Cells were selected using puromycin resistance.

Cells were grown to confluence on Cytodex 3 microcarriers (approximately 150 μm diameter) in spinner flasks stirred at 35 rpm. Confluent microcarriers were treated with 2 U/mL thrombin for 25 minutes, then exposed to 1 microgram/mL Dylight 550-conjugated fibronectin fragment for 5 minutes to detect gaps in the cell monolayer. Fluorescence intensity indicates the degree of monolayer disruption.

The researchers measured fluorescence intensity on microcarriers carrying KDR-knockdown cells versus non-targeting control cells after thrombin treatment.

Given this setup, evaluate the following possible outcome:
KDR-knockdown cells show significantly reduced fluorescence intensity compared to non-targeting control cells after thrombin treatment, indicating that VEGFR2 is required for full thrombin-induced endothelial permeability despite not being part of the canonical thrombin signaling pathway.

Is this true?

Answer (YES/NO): NO